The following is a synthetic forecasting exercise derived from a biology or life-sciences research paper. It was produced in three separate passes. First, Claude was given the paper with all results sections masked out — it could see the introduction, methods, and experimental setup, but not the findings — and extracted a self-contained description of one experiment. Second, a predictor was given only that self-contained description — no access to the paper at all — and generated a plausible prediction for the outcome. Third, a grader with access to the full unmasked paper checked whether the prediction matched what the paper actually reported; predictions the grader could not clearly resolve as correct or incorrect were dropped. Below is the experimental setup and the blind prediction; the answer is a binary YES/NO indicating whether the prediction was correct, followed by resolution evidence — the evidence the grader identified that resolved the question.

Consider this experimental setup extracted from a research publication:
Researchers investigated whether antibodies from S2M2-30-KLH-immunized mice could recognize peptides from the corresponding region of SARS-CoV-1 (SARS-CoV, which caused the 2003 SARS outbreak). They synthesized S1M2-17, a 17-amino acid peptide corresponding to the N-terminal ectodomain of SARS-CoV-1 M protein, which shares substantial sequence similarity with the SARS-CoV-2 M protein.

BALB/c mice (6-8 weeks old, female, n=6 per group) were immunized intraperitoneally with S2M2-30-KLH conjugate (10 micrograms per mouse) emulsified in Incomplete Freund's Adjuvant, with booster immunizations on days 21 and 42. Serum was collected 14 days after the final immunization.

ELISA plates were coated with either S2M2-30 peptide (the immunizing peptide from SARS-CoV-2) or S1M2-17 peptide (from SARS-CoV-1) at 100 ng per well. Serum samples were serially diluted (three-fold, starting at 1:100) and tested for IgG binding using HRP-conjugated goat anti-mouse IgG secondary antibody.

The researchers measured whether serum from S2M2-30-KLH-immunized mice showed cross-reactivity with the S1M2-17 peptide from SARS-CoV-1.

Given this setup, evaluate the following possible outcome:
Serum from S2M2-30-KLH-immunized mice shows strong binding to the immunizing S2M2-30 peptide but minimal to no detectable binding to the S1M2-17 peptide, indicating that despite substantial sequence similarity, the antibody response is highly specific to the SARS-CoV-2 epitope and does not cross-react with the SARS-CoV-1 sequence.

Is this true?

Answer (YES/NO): NO